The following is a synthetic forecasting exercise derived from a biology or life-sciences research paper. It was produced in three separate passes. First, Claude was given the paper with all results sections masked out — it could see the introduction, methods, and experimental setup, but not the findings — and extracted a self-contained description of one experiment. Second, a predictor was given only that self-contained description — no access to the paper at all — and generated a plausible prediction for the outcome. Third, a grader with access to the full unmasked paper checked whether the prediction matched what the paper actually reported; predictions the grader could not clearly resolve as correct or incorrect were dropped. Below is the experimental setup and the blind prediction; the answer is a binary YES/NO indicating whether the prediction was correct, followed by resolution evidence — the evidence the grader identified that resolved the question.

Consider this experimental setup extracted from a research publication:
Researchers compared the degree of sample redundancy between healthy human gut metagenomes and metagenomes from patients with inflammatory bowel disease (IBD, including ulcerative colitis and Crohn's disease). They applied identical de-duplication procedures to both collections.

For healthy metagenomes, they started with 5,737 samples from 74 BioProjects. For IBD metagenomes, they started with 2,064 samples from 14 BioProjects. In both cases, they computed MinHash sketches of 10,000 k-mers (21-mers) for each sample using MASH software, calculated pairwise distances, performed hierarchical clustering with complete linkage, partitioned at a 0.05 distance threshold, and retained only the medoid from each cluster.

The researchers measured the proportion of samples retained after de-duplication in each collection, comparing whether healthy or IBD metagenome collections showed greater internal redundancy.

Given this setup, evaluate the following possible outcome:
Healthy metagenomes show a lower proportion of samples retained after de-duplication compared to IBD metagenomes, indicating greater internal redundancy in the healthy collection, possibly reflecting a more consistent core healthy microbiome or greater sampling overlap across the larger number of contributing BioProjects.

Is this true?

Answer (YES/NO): NO